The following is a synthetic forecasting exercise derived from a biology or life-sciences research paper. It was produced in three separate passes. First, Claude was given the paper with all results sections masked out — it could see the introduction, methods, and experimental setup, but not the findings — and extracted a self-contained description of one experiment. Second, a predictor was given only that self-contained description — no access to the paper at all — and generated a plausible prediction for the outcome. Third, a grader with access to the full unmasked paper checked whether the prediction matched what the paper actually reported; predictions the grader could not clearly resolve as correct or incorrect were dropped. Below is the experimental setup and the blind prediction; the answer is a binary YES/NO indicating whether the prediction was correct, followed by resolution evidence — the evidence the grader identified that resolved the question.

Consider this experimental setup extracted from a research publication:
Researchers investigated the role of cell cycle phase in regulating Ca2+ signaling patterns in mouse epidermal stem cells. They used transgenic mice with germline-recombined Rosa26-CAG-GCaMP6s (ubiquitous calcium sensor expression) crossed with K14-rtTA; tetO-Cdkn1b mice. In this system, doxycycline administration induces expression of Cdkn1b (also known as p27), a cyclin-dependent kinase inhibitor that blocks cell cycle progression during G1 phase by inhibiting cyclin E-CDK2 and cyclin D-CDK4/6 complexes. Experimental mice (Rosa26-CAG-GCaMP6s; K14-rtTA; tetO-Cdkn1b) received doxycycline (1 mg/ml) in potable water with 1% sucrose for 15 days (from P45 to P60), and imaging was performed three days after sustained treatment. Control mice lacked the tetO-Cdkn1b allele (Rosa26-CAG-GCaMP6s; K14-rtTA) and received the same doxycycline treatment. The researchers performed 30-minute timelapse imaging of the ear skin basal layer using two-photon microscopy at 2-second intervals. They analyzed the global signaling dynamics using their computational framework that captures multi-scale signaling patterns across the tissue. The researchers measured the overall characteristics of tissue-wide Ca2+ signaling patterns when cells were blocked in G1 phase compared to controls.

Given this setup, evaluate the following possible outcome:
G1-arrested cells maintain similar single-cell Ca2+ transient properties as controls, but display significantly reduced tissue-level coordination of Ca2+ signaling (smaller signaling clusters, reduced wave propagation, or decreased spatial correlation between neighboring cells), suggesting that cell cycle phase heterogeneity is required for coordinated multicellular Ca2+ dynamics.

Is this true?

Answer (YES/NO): NO